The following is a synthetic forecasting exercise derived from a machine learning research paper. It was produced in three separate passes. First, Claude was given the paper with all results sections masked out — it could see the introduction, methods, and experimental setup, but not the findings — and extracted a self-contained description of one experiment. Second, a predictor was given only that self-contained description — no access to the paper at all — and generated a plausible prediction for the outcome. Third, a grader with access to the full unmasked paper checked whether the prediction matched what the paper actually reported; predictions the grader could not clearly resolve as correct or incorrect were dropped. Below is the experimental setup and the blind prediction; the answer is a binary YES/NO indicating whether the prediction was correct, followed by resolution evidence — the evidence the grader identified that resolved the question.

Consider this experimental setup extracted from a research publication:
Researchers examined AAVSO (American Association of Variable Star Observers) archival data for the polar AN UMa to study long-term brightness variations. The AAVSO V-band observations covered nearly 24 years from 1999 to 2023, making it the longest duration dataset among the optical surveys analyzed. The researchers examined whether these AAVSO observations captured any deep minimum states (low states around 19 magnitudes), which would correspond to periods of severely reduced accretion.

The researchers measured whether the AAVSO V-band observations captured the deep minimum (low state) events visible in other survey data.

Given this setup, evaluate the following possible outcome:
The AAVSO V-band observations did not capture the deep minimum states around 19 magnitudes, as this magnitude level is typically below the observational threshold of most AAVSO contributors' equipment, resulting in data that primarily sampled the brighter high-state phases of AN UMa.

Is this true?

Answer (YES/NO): NO